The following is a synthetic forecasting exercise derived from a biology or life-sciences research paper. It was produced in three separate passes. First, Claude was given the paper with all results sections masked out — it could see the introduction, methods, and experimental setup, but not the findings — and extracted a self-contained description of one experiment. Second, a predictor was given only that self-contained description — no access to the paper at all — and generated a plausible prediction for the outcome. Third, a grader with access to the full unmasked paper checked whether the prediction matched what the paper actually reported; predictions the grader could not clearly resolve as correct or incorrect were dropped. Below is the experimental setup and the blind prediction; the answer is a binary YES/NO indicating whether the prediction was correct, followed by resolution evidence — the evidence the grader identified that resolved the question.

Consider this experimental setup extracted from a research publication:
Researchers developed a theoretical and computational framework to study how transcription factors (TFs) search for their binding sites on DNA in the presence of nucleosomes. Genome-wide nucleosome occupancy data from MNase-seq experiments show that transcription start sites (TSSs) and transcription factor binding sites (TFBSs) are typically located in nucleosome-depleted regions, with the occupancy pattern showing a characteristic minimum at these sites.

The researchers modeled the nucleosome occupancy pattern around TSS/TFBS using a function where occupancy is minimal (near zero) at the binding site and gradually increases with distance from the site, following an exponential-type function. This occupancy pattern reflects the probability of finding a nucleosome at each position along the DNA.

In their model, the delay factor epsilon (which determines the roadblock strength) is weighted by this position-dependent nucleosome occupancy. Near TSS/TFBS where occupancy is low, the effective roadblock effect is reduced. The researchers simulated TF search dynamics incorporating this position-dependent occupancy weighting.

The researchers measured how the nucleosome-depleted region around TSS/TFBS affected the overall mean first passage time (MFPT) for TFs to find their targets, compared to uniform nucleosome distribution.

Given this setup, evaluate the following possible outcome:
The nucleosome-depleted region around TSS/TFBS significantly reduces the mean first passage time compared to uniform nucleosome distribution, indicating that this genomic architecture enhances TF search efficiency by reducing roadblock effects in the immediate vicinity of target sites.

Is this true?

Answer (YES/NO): YES